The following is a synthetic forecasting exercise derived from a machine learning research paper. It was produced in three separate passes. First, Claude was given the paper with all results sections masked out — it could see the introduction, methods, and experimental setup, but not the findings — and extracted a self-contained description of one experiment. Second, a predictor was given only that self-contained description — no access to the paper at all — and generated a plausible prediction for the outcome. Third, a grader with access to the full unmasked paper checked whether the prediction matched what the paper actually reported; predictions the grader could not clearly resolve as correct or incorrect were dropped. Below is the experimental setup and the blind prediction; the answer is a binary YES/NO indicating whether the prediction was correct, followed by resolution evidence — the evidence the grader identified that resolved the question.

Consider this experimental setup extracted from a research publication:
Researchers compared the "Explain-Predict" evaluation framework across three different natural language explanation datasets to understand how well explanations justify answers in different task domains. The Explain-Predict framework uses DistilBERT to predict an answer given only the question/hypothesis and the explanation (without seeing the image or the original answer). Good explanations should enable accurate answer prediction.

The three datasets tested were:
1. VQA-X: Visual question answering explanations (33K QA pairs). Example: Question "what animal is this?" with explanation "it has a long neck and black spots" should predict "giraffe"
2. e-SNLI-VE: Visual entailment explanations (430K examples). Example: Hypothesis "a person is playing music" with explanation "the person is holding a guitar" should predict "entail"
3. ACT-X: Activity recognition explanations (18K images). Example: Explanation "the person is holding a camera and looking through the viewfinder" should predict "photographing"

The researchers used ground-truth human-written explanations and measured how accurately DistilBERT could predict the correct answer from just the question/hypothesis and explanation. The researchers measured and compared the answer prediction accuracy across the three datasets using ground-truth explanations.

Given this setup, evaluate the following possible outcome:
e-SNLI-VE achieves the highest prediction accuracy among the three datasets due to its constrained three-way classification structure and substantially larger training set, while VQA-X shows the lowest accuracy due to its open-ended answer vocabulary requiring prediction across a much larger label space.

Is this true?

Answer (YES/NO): NO